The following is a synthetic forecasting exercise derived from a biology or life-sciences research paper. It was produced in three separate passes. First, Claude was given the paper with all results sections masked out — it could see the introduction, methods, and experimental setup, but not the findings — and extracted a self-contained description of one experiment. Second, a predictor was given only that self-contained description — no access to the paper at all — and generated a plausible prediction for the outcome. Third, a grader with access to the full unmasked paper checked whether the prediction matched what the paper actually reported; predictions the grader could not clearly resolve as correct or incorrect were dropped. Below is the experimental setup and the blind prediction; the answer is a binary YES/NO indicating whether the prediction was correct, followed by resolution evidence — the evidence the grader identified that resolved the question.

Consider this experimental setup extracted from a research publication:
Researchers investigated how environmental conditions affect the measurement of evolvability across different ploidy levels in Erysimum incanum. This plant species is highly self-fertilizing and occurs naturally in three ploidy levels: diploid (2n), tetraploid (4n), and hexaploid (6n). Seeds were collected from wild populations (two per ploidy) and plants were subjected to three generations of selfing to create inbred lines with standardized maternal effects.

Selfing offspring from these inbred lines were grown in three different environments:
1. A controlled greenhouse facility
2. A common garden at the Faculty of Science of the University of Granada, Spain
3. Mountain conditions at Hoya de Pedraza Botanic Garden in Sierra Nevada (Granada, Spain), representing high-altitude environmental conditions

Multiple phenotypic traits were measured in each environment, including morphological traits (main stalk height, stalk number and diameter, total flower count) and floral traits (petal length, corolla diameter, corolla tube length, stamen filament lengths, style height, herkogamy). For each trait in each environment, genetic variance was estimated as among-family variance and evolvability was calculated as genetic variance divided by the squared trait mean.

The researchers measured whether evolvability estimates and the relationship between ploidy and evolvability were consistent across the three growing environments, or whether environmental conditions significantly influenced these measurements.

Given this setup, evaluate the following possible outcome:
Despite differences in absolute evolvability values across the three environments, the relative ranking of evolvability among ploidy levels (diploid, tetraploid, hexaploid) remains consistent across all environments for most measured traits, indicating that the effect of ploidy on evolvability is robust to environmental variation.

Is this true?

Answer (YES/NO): NO